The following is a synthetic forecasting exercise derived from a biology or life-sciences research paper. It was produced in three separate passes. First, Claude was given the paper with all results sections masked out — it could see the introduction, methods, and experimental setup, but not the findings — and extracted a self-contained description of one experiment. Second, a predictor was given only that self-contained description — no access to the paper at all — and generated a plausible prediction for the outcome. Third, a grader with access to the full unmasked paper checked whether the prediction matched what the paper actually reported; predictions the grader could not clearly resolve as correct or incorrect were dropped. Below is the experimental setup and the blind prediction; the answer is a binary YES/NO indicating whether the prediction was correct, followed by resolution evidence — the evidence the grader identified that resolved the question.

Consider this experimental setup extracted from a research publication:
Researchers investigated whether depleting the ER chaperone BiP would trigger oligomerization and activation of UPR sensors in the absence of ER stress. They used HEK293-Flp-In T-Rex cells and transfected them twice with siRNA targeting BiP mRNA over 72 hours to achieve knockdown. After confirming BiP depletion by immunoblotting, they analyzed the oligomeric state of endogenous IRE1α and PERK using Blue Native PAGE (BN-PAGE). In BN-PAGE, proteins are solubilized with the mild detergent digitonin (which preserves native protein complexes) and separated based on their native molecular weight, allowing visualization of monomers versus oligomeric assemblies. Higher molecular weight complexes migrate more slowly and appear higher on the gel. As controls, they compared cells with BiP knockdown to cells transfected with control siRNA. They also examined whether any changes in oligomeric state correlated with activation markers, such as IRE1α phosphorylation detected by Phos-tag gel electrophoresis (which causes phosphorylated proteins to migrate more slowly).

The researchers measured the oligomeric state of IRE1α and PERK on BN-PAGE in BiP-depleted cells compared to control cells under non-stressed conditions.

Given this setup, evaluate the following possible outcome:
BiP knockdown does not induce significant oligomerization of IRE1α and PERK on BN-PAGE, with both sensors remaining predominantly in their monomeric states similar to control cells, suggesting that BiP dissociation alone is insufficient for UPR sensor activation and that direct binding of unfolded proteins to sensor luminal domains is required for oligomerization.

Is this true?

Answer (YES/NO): NO